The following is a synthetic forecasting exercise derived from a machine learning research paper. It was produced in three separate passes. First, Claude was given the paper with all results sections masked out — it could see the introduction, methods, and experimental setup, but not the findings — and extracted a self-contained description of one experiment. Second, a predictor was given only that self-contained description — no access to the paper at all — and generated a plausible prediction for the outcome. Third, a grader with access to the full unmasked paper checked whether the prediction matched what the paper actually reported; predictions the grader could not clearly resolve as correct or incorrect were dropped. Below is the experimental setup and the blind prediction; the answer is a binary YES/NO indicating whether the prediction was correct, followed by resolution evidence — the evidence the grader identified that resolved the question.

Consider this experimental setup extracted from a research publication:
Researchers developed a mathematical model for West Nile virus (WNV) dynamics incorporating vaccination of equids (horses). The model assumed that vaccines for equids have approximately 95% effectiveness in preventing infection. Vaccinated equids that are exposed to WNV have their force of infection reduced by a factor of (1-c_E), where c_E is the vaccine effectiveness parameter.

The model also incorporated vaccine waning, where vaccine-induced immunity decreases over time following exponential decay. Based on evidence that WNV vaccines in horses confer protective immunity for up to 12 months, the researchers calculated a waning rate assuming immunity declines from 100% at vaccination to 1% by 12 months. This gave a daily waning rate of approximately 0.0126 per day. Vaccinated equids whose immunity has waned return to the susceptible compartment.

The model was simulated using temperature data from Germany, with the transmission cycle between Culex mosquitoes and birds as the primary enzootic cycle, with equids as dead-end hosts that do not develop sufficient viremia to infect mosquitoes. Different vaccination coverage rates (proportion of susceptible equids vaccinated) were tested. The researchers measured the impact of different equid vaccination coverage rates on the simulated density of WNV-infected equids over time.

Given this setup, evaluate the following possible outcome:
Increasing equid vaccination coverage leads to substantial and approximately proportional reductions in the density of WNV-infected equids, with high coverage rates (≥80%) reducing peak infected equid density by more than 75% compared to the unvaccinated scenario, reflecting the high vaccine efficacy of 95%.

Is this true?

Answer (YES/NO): NO